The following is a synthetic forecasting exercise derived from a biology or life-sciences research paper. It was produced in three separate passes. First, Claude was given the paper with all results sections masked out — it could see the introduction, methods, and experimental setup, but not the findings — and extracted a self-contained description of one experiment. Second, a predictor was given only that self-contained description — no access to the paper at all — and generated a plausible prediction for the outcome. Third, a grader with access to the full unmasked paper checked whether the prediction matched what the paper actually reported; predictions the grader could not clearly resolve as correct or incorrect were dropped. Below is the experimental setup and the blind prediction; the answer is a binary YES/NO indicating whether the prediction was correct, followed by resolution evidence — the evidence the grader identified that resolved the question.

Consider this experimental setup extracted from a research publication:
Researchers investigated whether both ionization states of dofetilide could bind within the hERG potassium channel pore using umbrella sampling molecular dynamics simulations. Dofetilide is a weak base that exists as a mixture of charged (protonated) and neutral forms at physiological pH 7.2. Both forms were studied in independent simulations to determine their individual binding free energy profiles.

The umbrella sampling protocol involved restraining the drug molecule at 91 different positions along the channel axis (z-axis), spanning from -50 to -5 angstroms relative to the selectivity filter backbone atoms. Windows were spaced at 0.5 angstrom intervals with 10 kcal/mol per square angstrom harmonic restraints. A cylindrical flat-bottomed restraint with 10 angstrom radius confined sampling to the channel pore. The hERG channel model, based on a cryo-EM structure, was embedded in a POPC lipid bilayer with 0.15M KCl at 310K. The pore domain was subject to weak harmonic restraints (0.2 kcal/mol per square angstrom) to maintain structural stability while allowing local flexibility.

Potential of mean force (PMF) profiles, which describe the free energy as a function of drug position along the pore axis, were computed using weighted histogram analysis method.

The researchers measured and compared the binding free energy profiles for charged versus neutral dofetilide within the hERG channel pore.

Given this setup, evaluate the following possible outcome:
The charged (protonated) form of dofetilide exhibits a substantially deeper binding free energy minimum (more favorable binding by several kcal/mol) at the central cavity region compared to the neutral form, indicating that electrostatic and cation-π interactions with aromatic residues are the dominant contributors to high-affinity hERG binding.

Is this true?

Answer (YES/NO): NO